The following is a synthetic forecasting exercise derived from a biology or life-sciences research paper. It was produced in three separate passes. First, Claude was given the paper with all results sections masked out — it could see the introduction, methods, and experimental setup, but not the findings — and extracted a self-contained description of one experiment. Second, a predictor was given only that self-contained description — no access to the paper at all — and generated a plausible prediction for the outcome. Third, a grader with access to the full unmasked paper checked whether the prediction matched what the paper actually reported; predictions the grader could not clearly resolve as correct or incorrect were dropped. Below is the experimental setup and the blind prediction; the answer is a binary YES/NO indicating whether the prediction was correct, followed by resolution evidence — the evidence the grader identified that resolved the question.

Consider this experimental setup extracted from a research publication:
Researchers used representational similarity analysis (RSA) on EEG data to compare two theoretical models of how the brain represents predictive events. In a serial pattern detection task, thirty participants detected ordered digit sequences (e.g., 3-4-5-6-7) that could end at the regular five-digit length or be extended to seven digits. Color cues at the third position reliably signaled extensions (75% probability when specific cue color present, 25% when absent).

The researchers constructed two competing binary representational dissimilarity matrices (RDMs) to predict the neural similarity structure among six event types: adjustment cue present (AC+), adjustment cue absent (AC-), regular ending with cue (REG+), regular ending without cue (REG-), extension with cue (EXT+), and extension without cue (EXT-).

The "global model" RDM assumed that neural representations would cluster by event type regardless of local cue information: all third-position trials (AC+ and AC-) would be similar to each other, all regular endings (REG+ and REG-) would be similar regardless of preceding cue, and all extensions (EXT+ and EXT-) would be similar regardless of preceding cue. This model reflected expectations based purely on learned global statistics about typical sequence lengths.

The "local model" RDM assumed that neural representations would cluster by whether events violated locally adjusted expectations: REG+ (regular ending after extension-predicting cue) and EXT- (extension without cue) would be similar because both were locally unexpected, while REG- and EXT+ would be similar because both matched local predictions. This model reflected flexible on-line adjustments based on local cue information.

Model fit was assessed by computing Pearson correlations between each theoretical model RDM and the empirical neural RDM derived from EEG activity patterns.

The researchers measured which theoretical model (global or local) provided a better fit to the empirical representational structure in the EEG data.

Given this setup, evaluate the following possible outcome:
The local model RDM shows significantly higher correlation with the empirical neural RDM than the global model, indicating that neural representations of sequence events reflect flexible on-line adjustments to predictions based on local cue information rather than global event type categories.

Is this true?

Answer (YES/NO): NO